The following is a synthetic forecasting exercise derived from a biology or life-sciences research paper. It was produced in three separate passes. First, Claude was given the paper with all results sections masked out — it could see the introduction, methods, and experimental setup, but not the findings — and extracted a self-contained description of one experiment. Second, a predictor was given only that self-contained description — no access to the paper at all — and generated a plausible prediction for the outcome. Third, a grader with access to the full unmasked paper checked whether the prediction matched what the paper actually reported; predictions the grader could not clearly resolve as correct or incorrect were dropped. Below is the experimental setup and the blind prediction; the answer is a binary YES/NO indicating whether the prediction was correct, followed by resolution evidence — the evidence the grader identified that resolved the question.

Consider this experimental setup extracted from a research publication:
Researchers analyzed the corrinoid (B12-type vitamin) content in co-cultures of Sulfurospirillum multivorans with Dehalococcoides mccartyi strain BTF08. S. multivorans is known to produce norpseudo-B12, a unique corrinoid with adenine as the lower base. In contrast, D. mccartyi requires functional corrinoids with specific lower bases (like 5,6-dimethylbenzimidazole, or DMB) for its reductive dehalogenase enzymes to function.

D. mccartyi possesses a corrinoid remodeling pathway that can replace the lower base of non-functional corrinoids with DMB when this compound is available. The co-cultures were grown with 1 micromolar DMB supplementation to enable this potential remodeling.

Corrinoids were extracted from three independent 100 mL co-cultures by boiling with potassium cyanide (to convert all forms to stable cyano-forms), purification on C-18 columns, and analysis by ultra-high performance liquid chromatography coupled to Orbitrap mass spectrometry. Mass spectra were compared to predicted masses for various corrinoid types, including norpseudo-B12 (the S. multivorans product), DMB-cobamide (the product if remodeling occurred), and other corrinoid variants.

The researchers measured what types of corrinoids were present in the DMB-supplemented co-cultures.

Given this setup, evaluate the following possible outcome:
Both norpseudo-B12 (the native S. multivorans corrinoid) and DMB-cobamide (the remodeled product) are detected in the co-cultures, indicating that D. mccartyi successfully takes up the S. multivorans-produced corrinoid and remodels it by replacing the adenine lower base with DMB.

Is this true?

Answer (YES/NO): YES